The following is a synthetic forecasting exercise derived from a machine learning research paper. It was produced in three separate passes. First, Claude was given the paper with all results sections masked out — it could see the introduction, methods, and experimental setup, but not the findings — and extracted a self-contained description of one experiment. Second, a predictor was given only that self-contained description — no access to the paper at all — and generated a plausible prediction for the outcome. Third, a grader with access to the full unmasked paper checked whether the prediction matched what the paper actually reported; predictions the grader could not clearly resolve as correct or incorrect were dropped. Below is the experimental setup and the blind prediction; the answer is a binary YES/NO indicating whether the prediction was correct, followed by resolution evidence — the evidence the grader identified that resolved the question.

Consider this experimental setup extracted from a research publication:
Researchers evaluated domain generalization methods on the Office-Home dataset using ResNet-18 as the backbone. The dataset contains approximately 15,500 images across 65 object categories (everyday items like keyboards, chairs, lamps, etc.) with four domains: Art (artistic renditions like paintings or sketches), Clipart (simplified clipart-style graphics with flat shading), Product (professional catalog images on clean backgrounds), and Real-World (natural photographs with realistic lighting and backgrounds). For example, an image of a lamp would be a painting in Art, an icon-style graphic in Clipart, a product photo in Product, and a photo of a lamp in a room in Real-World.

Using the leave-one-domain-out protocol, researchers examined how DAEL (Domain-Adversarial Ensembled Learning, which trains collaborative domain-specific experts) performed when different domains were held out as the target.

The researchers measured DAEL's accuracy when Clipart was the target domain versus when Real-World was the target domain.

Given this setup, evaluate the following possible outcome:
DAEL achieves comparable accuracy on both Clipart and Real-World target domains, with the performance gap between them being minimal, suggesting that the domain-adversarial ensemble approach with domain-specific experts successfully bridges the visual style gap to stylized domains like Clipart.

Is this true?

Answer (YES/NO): NO